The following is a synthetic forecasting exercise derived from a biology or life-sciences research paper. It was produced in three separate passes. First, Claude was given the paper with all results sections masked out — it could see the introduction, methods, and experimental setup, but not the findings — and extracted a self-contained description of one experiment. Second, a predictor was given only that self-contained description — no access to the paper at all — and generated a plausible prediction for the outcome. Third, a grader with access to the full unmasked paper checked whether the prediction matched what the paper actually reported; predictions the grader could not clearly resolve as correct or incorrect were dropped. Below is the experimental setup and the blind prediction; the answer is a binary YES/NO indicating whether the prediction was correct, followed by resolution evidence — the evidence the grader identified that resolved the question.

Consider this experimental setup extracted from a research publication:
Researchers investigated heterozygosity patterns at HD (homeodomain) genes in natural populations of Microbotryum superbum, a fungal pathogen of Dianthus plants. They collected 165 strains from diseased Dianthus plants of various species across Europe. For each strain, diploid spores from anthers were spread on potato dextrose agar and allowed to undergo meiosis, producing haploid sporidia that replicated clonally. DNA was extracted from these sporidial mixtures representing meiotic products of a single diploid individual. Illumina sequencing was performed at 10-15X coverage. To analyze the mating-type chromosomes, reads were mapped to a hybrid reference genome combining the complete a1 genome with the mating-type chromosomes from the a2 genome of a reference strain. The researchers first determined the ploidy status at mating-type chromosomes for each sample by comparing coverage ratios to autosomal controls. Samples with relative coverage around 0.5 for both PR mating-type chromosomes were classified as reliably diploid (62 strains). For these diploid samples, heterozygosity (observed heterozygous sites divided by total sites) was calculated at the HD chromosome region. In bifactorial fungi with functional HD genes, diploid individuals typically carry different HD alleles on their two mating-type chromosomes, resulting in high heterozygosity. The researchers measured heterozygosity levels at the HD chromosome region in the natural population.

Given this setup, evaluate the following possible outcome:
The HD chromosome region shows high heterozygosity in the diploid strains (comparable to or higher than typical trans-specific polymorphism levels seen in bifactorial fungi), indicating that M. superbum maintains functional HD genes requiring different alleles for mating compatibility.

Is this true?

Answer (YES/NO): NO